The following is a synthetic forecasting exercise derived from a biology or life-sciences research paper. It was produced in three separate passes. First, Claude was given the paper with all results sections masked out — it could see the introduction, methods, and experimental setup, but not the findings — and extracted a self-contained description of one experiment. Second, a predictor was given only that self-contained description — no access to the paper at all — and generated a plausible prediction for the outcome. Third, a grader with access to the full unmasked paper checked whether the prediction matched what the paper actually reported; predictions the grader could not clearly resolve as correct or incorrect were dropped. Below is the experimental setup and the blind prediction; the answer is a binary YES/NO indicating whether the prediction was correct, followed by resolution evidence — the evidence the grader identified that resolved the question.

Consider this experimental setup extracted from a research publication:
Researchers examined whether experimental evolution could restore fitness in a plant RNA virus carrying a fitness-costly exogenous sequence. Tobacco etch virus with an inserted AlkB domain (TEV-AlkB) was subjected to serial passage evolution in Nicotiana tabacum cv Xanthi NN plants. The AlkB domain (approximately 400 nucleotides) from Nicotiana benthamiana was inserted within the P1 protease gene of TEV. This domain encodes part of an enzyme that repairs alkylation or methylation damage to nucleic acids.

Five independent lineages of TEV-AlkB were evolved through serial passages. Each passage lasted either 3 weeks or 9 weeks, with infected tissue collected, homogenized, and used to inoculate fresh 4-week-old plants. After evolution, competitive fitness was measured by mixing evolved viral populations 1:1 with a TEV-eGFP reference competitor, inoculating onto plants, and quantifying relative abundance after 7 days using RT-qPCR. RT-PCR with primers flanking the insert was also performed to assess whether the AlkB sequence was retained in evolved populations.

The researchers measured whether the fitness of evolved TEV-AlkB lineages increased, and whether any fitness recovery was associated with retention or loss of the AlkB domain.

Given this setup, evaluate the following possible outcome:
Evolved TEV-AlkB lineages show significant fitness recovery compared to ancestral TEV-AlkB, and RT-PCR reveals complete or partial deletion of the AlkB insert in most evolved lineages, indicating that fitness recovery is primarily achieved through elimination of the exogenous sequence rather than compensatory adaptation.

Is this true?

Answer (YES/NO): YES